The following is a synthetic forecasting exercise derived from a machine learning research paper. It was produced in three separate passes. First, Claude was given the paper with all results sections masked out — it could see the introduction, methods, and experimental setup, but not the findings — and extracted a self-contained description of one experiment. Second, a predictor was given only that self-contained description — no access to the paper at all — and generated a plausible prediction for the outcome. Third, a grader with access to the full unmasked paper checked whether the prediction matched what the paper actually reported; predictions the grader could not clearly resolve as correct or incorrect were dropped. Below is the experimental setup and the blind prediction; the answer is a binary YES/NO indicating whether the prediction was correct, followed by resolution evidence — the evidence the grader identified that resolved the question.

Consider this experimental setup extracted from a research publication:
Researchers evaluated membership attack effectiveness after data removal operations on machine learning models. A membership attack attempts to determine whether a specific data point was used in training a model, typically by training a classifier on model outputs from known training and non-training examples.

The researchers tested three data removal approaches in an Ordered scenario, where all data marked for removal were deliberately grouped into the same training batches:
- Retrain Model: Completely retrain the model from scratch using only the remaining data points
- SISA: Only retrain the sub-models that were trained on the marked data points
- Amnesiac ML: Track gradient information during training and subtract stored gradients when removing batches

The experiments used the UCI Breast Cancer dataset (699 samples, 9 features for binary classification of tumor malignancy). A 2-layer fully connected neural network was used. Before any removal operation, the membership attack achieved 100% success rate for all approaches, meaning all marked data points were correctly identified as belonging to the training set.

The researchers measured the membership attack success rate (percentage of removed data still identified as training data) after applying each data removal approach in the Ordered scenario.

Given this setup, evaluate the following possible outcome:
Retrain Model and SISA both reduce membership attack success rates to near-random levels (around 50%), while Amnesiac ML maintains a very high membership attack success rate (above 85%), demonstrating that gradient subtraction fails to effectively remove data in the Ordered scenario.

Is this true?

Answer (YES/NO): NO